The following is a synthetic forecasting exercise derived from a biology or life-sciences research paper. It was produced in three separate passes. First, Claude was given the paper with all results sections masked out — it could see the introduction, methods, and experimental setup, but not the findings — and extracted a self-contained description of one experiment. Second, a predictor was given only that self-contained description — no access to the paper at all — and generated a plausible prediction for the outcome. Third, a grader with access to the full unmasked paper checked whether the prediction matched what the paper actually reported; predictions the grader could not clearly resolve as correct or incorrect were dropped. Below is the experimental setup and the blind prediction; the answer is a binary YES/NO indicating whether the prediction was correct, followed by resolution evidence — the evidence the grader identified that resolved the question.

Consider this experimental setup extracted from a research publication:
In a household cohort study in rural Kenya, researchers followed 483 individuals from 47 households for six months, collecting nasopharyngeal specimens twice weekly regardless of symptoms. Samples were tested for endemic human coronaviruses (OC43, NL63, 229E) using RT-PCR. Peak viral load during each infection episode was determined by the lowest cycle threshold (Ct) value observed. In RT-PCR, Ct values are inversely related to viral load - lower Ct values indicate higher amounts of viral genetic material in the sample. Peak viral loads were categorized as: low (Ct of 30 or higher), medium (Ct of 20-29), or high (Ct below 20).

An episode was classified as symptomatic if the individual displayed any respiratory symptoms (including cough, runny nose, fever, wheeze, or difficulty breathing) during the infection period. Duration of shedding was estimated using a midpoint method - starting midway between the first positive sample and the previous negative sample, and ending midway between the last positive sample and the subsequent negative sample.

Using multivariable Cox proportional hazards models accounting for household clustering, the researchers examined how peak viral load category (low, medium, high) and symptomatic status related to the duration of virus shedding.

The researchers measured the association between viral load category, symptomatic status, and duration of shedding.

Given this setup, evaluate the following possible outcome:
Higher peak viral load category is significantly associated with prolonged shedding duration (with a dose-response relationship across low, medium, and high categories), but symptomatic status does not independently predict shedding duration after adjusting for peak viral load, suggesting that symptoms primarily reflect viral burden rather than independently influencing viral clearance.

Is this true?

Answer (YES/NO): NO